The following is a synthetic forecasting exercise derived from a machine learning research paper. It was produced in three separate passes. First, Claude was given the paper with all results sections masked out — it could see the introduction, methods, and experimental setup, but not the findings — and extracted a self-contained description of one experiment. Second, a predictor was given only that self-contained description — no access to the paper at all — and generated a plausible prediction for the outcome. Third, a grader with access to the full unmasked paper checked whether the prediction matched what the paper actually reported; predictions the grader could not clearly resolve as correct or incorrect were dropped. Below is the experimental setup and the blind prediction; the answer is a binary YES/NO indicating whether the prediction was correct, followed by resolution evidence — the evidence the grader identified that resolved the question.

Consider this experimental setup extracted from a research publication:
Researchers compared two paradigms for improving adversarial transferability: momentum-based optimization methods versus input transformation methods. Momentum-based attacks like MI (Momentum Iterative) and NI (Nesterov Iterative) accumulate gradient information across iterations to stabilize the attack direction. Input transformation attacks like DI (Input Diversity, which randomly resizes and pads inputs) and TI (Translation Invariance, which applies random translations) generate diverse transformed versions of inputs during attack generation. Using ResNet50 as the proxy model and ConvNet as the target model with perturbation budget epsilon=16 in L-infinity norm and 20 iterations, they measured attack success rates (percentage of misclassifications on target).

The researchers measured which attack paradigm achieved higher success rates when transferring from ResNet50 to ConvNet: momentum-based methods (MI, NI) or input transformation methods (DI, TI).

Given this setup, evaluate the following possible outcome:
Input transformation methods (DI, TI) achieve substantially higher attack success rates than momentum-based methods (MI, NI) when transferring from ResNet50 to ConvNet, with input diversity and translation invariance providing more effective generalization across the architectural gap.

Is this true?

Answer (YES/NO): NO